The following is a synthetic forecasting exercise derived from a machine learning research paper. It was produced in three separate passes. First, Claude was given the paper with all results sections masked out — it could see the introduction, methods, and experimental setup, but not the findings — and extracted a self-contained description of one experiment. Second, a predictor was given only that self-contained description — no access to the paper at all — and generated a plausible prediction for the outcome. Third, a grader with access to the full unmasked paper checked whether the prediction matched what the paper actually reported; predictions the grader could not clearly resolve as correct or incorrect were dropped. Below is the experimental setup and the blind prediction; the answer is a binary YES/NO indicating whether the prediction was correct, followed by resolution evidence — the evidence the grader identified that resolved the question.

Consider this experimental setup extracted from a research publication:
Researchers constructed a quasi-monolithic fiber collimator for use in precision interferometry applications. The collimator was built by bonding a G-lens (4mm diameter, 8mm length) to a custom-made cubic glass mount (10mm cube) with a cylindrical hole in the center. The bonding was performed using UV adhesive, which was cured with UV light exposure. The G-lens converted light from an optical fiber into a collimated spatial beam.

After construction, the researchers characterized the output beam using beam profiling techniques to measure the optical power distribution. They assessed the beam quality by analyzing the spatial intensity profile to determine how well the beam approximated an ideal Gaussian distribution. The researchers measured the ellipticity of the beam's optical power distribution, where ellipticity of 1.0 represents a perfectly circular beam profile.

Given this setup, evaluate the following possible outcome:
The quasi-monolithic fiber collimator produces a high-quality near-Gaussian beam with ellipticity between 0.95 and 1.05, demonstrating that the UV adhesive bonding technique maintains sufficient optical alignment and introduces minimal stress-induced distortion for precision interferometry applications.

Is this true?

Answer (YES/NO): YES